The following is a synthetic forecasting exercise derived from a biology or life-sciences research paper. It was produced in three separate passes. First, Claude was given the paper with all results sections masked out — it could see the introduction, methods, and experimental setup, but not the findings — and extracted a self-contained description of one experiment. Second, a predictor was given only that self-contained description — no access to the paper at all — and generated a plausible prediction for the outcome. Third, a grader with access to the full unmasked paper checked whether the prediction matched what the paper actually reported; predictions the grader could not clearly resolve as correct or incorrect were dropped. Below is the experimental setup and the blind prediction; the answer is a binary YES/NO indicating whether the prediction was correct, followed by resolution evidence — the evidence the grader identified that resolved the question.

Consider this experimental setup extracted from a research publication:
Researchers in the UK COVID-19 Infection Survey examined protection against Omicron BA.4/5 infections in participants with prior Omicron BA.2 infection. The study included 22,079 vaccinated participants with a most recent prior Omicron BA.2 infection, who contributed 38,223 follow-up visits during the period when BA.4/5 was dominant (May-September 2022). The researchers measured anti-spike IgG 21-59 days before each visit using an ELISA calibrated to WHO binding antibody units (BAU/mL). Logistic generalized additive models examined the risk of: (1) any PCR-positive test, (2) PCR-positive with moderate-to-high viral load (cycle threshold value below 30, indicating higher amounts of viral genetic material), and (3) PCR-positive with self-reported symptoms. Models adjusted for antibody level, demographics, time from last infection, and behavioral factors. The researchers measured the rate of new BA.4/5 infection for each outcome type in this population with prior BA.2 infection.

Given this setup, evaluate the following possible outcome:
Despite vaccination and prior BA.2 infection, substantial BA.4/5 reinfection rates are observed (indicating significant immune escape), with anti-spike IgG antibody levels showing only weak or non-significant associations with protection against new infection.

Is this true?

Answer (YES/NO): NO